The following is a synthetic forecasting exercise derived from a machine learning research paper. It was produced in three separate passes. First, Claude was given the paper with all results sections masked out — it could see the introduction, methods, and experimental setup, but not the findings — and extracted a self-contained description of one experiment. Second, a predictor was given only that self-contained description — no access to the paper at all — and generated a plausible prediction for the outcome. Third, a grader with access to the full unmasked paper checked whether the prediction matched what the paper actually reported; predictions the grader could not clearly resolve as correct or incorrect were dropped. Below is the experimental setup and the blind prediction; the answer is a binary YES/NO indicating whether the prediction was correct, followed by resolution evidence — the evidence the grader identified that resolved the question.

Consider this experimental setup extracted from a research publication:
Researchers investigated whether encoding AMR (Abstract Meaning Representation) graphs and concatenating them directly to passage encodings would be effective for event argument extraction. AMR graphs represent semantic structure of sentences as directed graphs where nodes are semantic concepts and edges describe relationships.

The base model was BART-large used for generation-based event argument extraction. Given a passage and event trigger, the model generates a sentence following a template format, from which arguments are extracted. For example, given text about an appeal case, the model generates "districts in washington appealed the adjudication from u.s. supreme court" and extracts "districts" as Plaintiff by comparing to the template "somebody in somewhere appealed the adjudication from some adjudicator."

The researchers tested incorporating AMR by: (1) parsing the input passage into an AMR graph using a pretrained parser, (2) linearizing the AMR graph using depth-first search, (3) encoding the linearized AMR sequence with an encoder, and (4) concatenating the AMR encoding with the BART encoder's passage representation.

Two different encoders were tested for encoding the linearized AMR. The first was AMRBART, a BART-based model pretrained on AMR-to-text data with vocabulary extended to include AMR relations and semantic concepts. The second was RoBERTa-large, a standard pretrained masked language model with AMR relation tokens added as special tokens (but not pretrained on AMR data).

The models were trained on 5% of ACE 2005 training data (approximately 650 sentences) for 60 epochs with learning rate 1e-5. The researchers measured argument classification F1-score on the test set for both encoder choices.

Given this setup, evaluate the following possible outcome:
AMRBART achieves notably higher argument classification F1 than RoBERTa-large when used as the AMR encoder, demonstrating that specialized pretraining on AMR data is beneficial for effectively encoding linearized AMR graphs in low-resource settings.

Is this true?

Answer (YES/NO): YES